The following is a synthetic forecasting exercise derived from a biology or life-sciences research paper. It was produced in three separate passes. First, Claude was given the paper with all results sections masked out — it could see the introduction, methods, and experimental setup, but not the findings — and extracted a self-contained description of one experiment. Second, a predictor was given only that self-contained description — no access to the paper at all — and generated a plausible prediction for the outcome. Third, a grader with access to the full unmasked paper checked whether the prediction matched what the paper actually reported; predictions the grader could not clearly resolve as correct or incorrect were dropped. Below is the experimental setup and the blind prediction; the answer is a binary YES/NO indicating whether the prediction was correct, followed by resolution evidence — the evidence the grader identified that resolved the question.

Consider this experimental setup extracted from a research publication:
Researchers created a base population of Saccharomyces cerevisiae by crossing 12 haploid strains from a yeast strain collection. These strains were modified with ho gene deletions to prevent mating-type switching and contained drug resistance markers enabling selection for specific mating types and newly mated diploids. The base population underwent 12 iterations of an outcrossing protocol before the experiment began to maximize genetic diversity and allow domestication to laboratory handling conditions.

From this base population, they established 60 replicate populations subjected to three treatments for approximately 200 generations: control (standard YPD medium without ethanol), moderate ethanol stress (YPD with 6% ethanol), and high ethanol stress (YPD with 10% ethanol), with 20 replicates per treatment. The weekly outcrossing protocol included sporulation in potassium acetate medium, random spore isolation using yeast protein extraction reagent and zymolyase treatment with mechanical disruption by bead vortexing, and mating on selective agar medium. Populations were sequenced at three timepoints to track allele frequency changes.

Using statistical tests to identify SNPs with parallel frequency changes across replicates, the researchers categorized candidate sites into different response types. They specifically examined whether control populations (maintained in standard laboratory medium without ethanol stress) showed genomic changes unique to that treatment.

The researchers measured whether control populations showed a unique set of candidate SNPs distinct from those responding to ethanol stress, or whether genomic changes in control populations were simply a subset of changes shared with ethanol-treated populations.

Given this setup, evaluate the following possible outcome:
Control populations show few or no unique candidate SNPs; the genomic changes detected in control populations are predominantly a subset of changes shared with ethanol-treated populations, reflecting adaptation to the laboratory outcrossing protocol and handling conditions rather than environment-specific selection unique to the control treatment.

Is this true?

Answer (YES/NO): NO